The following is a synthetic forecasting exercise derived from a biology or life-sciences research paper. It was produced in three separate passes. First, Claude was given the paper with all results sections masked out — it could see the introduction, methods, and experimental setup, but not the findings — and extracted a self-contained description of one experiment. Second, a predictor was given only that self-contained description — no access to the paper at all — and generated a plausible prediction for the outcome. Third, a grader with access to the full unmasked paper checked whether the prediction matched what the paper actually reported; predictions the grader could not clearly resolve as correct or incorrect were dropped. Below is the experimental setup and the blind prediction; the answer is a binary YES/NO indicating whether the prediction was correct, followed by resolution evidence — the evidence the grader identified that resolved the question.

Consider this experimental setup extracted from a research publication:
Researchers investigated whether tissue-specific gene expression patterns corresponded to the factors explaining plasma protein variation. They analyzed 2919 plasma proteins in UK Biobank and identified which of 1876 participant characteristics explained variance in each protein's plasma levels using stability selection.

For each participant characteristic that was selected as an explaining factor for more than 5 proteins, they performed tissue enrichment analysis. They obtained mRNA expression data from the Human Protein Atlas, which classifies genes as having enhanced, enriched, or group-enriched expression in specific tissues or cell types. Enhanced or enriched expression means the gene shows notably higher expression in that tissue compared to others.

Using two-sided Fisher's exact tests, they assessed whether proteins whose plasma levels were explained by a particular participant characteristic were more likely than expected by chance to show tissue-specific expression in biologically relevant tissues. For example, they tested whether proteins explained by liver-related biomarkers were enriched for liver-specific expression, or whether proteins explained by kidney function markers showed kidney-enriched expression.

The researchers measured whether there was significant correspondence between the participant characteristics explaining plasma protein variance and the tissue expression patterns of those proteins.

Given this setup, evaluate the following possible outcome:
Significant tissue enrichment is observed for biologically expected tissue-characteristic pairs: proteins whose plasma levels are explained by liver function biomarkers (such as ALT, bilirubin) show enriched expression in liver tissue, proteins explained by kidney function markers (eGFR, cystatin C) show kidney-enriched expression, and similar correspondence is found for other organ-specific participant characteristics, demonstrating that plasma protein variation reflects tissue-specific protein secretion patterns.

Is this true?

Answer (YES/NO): NO